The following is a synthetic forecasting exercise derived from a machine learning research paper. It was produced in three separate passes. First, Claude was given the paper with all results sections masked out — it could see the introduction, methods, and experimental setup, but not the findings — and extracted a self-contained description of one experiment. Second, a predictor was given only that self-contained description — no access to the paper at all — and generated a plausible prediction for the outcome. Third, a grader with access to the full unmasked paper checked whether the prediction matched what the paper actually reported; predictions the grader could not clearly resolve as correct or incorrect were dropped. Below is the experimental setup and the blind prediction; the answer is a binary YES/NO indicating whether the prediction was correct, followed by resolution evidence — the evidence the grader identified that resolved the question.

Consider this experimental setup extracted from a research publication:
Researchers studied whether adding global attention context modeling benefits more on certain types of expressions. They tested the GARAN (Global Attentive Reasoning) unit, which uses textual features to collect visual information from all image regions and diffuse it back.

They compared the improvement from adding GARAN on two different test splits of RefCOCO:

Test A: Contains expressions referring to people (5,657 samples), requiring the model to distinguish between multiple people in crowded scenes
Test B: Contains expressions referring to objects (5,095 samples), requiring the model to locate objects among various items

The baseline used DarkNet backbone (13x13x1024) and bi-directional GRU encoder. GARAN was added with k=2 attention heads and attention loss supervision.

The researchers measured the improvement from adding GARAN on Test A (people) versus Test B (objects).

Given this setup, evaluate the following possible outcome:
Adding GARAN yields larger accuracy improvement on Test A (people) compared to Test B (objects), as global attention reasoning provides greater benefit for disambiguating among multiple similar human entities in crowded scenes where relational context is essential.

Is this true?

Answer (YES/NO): YES